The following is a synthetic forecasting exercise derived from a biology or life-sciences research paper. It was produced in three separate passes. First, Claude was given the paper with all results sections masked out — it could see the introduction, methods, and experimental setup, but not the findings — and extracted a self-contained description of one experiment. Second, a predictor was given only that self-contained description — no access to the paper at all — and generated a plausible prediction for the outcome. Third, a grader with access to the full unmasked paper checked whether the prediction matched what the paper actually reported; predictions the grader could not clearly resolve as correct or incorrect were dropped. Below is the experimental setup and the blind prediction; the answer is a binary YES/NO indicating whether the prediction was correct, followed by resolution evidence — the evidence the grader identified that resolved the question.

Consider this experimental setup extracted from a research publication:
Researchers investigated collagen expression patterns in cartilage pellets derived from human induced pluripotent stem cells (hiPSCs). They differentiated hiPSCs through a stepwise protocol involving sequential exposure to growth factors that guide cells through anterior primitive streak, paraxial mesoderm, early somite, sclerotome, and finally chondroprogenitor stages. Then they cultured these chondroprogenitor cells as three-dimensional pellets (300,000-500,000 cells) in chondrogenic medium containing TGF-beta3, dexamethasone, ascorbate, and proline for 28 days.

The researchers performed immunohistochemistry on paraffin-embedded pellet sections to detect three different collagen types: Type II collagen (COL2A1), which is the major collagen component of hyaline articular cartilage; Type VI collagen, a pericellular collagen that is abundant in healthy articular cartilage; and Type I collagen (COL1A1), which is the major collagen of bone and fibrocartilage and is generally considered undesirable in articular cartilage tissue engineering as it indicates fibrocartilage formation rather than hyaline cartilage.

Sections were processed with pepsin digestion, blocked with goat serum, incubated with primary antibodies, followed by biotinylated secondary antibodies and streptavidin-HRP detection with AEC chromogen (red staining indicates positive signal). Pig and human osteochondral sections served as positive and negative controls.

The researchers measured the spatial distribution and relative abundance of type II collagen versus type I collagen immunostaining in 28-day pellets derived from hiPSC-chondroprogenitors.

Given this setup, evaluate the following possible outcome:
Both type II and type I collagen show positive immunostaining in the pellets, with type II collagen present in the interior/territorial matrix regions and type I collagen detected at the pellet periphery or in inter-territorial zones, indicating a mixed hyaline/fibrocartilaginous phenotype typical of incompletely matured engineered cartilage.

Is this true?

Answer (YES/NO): NO